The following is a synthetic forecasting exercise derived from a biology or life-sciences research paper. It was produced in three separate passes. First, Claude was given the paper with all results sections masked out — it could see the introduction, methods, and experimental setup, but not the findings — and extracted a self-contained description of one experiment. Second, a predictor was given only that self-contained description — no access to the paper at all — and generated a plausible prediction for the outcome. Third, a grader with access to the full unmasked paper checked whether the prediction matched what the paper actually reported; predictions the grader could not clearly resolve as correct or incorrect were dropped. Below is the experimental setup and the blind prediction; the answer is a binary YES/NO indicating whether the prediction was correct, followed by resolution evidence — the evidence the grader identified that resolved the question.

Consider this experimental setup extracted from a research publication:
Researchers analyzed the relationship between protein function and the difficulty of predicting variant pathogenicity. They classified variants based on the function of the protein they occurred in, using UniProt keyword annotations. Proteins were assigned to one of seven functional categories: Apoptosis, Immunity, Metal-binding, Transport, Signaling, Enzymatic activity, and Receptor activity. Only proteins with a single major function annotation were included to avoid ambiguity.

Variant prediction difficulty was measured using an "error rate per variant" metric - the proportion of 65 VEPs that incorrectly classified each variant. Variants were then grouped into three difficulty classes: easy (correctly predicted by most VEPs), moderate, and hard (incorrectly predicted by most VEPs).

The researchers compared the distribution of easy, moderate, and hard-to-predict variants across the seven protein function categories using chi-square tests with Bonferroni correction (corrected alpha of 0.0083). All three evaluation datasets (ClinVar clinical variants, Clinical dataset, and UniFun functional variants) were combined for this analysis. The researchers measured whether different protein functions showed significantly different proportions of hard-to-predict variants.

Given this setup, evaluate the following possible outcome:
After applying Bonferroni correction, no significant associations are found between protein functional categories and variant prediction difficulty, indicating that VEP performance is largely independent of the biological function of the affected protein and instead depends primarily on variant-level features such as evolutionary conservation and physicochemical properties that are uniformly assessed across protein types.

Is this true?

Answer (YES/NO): NO